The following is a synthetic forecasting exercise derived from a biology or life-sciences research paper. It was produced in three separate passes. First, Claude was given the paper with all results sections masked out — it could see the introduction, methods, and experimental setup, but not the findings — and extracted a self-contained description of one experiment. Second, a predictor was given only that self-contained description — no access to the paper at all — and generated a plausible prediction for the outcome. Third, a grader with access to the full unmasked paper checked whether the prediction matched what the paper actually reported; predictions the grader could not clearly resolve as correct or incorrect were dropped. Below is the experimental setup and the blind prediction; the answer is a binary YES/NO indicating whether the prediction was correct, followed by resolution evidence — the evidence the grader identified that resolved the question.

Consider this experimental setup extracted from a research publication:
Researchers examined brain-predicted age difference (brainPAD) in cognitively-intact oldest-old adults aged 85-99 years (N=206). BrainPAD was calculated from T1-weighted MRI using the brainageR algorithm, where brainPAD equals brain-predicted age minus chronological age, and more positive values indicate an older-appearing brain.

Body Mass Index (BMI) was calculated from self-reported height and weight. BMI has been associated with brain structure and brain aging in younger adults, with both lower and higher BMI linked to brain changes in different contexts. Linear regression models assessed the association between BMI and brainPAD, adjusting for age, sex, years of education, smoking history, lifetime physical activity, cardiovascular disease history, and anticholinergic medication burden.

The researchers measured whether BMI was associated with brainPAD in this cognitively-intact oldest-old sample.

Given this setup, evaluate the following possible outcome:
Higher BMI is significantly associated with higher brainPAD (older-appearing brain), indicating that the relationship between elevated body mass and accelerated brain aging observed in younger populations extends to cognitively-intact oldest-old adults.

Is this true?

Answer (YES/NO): NO